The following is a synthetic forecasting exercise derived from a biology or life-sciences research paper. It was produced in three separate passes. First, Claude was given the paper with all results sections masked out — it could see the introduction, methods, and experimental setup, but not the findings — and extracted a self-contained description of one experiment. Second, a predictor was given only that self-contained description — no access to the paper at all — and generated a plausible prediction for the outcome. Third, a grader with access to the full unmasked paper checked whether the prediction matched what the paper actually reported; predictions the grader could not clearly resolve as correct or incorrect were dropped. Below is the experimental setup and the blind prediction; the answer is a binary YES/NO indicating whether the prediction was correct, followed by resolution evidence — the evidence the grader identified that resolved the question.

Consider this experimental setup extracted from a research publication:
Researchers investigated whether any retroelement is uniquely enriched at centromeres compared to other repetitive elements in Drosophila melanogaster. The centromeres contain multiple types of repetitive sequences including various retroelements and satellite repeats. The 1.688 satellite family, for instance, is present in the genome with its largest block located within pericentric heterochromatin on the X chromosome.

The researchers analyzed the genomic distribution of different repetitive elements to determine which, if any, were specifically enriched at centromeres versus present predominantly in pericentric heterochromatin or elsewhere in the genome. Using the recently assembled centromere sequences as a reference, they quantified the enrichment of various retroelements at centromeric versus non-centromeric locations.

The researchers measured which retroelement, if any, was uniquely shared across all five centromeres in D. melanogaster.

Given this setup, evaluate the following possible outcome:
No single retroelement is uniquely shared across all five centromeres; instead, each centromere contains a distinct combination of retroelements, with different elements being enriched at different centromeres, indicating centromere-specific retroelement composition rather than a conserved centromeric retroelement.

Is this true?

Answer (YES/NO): NO